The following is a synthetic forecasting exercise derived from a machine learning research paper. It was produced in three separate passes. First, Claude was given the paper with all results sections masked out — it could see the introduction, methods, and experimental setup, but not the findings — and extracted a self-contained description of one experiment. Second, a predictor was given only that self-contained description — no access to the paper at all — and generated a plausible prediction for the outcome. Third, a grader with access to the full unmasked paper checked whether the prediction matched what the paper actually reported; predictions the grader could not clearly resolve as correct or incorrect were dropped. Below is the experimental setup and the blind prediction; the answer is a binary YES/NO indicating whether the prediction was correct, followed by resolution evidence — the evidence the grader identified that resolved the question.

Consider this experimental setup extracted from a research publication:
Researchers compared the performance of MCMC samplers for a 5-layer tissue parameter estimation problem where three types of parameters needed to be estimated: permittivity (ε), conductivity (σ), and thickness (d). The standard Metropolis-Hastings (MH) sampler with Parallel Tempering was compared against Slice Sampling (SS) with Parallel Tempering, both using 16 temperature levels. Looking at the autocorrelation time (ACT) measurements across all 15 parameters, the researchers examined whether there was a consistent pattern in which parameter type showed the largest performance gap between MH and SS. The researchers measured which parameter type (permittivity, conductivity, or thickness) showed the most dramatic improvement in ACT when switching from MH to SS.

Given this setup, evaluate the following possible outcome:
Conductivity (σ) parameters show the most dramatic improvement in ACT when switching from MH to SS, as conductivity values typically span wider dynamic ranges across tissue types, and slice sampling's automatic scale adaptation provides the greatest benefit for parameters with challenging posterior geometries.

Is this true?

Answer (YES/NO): YES